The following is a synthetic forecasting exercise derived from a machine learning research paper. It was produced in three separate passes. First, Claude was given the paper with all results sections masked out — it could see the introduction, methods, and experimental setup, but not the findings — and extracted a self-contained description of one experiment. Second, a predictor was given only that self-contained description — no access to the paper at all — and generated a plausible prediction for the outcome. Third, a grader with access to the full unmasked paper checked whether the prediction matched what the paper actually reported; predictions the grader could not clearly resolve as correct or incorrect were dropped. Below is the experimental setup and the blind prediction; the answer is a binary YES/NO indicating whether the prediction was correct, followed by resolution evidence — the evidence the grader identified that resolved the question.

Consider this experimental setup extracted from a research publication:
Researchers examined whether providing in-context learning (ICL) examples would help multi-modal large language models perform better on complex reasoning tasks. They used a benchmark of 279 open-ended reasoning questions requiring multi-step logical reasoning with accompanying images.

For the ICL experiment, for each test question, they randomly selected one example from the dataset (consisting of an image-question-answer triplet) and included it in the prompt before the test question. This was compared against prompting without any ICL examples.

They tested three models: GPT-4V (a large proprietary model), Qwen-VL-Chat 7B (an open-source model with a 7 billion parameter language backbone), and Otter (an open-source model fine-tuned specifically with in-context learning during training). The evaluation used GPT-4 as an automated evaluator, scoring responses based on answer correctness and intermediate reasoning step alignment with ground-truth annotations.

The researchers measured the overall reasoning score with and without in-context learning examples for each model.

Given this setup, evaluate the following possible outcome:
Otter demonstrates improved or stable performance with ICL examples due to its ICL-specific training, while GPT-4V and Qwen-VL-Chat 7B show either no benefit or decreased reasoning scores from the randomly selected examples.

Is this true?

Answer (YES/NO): NO